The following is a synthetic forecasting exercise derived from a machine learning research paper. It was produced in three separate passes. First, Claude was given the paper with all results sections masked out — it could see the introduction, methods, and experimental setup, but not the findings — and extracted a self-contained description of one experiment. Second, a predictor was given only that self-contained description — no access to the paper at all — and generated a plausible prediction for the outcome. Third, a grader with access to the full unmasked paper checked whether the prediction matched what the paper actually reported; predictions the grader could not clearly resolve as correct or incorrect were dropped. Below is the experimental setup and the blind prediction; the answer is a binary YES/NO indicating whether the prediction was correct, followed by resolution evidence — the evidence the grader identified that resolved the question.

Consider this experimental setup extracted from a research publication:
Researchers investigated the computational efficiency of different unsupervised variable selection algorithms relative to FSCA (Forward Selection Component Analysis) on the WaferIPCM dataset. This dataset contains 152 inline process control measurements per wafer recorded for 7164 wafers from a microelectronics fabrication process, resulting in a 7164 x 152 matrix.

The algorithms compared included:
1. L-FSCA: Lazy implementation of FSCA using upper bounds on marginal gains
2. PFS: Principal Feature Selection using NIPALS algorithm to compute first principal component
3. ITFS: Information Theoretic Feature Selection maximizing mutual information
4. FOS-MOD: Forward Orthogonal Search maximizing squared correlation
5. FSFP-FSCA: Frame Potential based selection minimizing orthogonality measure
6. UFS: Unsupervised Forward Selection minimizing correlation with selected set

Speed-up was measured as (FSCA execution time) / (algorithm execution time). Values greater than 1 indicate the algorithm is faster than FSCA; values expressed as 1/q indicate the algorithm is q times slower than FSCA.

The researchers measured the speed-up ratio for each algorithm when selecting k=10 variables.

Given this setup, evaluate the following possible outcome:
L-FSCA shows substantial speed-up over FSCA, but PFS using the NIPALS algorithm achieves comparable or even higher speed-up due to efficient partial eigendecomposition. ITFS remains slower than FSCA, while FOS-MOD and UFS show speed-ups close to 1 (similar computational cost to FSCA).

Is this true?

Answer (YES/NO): NO